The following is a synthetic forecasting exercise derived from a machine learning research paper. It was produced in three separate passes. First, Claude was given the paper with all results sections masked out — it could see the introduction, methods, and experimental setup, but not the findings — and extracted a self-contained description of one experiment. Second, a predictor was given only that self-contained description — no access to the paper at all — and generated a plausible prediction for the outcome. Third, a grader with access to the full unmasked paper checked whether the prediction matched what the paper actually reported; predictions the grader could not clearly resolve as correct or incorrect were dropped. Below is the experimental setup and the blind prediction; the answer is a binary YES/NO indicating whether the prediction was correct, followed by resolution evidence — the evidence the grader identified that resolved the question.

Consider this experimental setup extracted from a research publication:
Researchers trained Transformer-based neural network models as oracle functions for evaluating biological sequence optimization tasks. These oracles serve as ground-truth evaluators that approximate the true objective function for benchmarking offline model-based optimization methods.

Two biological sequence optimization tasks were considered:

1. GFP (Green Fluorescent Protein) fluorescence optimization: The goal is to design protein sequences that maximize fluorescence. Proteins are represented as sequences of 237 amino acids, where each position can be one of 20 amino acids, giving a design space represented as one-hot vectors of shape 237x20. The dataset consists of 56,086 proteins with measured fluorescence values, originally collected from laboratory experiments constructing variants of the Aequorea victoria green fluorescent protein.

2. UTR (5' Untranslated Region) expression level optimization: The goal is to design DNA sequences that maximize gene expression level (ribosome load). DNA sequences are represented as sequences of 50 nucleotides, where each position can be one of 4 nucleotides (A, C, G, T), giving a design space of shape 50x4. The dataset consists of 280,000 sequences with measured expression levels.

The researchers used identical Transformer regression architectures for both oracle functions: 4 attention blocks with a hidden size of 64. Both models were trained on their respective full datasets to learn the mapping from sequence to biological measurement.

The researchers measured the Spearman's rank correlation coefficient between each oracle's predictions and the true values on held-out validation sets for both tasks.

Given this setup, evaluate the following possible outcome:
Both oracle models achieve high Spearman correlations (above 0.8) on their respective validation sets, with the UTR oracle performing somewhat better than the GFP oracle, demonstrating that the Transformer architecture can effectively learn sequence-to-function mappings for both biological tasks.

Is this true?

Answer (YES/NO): NO